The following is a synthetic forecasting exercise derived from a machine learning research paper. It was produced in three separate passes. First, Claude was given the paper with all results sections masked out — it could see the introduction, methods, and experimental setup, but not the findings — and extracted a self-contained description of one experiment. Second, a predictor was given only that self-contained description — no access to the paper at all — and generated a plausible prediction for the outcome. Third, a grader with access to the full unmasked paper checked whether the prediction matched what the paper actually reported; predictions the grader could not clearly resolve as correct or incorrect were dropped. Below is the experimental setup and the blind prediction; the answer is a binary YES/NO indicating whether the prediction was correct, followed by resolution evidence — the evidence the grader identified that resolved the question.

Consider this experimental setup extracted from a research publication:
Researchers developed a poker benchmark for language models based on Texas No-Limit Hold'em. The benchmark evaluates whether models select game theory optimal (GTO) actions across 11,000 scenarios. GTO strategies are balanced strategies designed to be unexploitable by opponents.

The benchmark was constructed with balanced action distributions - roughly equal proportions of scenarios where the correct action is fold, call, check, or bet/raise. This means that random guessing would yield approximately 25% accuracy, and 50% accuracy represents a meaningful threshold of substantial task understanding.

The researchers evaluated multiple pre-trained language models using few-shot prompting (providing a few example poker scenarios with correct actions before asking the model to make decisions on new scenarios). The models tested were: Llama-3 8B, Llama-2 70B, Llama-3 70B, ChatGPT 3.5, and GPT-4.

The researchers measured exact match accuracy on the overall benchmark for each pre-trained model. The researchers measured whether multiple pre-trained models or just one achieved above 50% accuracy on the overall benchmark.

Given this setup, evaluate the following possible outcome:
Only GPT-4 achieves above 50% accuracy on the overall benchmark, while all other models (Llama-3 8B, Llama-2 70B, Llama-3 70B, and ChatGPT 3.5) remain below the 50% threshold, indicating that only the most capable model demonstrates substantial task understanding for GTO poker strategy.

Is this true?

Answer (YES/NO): YES